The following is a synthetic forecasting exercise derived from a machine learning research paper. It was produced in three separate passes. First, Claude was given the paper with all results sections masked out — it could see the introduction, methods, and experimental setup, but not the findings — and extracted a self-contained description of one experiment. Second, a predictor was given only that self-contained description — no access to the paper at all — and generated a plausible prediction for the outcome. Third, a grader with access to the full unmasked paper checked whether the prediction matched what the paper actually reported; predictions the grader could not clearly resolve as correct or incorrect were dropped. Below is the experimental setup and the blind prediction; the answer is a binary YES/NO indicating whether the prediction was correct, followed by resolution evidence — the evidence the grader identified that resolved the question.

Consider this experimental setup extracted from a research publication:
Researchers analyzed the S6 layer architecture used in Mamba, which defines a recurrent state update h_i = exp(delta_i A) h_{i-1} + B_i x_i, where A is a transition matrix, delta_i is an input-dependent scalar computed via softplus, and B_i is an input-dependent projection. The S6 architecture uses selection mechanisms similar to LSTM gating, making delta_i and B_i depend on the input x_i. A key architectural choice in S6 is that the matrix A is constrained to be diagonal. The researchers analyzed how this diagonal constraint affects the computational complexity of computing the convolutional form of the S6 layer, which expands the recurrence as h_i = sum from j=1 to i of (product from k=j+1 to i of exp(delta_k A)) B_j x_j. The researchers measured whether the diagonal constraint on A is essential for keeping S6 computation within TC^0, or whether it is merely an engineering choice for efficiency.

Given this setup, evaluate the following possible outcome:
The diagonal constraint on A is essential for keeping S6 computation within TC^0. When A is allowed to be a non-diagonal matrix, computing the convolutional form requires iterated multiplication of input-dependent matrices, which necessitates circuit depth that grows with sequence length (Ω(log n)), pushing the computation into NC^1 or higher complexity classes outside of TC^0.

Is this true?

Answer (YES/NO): NO